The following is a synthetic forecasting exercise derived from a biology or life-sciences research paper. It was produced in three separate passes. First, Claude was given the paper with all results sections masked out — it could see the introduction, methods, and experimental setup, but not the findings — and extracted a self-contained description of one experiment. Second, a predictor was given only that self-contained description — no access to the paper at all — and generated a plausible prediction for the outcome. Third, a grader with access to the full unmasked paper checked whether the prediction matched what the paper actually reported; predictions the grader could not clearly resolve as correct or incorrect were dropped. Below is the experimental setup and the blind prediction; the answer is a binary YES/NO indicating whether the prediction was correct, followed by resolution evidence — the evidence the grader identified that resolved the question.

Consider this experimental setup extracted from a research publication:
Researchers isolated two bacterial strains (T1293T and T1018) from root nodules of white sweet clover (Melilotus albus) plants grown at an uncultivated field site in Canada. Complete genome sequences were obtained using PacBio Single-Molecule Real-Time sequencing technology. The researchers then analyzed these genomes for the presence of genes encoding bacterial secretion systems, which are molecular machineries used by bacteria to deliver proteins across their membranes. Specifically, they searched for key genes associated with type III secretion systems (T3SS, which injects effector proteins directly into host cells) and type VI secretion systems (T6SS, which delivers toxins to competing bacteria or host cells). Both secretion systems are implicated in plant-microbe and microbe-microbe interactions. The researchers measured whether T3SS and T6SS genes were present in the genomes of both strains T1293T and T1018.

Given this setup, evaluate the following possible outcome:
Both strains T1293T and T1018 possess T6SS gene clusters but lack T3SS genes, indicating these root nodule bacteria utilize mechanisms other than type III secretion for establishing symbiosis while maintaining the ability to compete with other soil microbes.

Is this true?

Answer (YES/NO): NO